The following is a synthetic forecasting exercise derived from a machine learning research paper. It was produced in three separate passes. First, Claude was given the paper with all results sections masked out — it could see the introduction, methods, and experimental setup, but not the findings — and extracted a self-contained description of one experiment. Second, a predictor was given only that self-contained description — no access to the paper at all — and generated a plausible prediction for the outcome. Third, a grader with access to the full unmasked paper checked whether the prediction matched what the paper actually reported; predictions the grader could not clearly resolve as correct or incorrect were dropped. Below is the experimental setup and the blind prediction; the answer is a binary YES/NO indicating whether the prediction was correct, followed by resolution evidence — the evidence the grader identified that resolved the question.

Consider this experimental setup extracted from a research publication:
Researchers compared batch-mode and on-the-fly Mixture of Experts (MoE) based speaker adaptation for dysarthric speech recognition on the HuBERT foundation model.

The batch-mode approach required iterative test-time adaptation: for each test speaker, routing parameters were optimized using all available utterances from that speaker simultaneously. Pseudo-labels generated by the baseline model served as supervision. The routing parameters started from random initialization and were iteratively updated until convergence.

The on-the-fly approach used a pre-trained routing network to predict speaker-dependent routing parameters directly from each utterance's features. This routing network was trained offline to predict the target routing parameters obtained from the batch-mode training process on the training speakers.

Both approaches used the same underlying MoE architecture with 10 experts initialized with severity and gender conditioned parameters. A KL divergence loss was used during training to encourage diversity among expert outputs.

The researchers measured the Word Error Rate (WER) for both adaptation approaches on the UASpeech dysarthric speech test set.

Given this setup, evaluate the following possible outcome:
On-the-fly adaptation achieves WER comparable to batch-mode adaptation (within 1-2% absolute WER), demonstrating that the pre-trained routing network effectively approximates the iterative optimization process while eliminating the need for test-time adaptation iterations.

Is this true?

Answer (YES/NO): YES